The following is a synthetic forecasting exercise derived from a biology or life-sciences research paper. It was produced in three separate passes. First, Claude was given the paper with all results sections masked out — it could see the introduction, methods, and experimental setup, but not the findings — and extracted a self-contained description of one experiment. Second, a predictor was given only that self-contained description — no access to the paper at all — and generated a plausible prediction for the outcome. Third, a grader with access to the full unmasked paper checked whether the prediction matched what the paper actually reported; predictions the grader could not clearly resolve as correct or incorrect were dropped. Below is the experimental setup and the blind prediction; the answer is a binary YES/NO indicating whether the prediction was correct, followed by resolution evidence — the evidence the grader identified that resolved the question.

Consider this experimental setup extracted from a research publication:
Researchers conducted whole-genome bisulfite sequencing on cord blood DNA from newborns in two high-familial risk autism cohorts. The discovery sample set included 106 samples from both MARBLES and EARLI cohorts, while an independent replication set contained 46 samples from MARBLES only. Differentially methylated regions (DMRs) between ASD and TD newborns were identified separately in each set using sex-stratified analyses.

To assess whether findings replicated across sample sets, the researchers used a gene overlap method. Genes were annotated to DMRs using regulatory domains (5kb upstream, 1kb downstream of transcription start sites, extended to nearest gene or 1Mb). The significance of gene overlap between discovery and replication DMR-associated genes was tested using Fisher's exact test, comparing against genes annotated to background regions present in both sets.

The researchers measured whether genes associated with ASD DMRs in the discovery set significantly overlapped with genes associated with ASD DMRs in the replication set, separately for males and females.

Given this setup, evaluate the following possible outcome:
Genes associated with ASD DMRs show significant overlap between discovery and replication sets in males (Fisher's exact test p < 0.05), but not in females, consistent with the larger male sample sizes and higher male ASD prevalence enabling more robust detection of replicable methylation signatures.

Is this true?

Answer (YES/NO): NO